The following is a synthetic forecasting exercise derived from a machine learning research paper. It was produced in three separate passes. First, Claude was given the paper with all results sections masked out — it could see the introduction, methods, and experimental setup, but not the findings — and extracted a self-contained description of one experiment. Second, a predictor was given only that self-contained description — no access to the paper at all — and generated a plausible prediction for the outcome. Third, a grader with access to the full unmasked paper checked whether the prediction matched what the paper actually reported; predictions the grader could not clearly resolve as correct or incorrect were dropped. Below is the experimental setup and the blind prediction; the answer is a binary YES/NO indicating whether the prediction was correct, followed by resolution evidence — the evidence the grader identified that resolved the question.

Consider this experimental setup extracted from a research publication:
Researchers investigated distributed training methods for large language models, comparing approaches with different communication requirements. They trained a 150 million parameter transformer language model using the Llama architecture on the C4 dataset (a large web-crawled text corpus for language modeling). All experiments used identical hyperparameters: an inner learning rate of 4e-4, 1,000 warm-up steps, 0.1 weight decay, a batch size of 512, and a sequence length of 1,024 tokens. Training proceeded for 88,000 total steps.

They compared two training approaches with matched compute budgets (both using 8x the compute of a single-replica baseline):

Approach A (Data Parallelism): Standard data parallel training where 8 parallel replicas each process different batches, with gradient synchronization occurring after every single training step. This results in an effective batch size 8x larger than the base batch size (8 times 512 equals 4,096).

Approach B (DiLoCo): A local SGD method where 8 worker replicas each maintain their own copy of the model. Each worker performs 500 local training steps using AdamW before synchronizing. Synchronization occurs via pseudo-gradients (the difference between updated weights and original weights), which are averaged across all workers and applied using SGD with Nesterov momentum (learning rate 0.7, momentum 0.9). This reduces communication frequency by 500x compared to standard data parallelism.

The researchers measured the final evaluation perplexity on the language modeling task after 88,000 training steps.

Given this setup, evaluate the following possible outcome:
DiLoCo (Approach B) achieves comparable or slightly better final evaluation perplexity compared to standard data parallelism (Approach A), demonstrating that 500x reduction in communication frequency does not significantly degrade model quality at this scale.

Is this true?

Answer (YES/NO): YES